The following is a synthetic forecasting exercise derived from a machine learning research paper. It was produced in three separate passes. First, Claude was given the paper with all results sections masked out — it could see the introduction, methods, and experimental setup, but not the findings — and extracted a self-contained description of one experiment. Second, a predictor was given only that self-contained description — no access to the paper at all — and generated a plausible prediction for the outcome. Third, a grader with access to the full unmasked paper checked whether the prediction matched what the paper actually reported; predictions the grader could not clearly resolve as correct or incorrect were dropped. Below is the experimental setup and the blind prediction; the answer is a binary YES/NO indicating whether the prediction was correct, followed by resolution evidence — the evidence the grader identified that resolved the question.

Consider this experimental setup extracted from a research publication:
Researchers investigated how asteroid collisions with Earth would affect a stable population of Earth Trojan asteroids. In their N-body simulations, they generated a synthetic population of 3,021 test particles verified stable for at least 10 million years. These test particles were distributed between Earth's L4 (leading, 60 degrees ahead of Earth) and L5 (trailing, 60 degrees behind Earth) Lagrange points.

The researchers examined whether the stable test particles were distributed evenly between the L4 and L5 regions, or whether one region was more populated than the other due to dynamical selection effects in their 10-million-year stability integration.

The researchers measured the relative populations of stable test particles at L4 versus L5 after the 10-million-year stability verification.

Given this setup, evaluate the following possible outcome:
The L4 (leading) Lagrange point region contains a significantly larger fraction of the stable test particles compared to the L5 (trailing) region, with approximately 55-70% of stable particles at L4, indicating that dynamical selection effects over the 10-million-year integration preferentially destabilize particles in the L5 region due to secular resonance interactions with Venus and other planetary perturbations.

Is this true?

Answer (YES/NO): NO